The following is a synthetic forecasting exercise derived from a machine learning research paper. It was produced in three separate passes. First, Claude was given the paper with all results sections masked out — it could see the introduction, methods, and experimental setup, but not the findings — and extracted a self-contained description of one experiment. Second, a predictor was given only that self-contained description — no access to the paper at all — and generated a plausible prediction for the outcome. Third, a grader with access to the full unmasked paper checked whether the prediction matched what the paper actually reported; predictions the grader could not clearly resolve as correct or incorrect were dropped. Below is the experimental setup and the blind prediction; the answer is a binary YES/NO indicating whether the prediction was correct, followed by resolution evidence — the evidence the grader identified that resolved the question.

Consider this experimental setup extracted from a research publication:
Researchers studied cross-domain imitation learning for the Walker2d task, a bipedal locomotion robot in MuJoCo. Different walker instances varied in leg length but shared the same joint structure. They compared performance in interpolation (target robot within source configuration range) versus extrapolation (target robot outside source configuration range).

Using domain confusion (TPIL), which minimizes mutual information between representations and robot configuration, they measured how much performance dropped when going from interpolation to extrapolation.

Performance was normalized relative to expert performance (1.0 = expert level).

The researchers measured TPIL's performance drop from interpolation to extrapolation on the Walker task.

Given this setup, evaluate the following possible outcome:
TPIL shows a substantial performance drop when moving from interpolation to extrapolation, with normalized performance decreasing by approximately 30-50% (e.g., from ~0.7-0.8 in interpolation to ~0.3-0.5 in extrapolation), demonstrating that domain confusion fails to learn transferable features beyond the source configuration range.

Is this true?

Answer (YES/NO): NO